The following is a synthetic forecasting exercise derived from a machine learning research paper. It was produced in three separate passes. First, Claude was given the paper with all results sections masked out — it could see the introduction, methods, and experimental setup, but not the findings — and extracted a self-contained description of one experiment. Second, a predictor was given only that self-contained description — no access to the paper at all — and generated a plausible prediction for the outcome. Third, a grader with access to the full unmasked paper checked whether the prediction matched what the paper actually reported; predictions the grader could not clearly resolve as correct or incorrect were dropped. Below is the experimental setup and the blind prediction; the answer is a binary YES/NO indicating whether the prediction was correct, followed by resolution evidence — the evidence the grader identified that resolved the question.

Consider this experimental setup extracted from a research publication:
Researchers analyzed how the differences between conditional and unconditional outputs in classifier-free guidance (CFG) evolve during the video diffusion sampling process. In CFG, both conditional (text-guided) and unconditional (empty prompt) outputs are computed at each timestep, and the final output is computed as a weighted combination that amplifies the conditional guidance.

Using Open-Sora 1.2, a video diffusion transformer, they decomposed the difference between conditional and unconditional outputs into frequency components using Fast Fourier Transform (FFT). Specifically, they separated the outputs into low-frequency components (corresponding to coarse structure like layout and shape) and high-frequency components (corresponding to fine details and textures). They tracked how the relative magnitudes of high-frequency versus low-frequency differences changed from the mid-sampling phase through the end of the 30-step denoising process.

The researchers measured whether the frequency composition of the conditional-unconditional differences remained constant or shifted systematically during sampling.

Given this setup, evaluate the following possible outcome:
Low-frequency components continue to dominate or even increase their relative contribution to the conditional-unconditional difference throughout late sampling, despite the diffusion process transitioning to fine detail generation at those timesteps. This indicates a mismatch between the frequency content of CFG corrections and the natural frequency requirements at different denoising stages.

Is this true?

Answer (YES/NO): NO